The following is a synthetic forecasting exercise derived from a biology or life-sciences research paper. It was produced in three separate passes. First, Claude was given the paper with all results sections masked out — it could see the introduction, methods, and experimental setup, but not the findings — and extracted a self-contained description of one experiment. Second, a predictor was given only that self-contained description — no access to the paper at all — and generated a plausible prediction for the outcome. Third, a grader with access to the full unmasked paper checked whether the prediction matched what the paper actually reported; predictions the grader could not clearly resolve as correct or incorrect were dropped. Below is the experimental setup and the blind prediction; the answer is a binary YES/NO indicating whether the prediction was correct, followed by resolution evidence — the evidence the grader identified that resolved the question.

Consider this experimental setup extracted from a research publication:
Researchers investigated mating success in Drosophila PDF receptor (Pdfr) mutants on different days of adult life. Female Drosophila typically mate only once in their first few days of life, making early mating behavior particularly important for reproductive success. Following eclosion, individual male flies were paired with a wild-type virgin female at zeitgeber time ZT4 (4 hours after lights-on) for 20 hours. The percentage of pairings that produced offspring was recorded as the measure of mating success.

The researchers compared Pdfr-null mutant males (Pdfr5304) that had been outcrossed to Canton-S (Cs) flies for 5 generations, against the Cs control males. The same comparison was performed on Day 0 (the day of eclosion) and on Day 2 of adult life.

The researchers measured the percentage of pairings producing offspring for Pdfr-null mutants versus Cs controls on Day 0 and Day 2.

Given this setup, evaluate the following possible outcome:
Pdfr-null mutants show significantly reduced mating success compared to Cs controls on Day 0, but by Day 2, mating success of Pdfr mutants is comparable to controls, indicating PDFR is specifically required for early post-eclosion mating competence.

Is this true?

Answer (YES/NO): YES